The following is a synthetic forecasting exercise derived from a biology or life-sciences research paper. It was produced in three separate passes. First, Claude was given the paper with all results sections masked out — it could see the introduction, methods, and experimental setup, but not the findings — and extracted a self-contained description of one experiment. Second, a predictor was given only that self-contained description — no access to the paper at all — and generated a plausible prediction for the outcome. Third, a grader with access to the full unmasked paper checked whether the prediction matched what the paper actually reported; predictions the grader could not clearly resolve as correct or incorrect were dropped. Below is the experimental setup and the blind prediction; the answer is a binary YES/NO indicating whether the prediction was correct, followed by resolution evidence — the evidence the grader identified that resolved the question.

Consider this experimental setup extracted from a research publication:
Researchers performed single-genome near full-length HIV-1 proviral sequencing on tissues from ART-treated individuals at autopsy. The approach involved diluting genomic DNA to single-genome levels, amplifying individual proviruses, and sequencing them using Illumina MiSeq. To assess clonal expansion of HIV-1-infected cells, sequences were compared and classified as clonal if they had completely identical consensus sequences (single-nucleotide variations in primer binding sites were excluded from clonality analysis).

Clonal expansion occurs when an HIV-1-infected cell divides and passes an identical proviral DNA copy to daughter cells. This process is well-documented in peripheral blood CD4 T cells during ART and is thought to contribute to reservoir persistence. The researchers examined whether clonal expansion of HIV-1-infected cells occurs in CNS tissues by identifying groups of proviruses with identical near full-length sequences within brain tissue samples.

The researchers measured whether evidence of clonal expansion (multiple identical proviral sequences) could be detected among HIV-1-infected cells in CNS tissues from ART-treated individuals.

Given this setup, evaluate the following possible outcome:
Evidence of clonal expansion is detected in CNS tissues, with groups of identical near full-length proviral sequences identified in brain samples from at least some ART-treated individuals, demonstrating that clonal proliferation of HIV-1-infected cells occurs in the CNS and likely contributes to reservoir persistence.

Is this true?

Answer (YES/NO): YES